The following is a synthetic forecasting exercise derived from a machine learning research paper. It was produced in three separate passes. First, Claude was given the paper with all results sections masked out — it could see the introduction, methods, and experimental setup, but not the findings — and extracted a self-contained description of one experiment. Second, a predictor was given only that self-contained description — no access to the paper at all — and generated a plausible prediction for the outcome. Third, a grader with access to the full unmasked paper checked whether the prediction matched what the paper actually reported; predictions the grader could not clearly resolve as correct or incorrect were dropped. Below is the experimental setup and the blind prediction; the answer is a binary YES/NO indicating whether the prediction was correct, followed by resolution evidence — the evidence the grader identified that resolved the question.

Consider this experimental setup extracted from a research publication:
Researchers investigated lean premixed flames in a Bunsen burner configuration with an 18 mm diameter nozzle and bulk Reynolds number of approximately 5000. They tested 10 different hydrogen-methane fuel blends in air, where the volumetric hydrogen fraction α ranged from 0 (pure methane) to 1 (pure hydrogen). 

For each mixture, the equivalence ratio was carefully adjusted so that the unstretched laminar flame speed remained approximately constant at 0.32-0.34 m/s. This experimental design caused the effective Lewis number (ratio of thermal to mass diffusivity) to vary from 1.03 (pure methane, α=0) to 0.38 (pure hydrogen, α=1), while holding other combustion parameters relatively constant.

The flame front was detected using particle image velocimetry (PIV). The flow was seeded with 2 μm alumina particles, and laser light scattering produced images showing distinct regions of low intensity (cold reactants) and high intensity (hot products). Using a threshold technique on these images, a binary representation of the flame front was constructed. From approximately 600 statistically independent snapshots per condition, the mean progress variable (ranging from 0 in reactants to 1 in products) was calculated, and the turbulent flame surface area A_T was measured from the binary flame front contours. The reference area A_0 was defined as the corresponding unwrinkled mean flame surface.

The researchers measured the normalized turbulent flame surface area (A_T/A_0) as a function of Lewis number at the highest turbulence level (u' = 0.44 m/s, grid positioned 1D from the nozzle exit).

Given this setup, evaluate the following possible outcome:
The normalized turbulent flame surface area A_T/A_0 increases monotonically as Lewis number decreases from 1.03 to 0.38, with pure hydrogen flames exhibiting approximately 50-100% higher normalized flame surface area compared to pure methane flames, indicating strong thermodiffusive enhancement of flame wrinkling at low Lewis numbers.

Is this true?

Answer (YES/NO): NO